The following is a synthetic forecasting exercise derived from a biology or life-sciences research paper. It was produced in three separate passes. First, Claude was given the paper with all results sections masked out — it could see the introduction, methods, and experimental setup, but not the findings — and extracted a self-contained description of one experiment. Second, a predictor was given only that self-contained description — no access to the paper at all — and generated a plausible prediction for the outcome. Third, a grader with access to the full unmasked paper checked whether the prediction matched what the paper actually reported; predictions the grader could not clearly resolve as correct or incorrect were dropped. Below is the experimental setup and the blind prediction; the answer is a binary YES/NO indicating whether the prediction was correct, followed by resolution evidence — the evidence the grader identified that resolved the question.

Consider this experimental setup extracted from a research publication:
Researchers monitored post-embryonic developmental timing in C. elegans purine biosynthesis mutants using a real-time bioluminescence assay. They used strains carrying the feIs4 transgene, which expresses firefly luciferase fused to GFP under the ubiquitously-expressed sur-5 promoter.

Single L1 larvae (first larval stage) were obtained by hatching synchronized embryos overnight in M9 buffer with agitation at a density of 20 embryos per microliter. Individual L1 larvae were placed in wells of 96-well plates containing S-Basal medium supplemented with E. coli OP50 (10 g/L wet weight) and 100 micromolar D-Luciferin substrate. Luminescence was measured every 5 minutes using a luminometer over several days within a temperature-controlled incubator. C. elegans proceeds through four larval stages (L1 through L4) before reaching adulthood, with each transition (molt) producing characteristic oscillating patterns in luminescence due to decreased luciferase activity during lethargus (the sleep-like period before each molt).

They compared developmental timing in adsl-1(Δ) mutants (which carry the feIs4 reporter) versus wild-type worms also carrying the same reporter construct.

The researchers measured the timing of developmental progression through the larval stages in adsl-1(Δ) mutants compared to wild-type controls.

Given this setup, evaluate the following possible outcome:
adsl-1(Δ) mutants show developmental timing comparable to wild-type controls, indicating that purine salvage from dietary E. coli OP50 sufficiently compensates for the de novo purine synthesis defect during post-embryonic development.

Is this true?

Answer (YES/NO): NO